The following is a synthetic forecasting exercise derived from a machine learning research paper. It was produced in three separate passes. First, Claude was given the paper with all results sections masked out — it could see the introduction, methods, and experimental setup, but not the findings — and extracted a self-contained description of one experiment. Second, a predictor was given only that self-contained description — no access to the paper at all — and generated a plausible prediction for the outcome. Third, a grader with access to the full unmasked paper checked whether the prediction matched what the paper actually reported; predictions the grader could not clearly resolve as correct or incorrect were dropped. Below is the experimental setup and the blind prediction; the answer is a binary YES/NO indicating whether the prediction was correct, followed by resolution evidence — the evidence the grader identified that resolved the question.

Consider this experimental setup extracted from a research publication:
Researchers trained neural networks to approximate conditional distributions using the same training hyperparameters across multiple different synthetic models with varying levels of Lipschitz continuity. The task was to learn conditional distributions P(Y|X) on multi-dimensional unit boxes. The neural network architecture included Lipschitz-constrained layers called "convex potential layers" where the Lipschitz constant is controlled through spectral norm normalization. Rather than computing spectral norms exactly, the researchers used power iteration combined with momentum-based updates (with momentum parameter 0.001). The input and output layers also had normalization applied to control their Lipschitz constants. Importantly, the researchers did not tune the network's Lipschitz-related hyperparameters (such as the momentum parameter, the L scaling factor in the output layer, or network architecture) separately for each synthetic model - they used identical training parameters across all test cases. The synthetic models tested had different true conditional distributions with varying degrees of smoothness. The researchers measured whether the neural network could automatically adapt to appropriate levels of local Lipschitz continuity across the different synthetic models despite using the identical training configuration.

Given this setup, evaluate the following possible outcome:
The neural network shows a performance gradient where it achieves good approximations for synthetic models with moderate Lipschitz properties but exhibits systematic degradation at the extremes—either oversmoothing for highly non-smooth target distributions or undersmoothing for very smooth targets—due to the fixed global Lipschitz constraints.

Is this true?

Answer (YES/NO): NO